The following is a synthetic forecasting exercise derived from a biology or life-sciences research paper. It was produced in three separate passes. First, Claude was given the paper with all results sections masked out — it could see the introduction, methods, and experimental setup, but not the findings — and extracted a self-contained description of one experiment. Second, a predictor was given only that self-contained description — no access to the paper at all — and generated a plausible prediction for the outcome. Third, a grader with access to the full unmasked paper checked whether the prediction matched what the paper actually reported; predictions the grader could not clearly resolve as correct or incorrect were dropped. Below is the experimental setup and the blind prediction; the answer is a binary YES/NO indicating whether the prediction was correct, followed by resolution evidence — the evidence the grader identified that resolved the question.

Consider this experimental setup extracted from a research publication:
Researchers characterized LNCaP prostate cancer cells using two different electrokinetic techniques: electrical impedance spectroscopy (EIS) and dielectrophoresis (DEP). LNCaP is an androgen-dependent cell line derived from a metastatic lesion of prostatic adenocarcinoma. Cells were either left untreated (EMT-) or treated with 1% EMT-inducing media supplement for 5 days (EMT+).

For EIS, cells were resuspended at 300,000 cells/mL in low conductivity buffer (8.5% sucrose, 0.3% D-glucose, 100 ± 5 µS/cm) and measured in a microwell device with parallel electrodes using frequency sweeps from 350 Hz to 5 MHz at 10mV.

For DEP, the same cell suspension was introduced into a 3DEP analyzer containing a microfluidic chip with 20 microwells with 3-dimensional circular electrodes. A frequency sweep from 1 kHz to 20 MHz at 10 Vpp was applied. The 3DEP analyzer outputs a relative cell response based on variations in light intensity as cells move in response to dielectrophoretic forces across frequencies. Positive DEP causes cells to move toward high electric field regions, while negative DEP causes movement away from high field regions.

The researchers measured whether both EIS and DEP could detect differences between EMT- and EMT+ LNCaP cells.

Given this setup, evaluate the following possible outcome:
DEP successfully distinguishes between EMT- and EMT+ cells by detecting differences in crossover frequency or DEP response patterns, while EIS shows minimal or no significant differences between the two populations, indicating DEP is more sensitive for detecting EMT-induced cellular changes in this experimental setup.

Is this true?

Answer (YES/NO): NO